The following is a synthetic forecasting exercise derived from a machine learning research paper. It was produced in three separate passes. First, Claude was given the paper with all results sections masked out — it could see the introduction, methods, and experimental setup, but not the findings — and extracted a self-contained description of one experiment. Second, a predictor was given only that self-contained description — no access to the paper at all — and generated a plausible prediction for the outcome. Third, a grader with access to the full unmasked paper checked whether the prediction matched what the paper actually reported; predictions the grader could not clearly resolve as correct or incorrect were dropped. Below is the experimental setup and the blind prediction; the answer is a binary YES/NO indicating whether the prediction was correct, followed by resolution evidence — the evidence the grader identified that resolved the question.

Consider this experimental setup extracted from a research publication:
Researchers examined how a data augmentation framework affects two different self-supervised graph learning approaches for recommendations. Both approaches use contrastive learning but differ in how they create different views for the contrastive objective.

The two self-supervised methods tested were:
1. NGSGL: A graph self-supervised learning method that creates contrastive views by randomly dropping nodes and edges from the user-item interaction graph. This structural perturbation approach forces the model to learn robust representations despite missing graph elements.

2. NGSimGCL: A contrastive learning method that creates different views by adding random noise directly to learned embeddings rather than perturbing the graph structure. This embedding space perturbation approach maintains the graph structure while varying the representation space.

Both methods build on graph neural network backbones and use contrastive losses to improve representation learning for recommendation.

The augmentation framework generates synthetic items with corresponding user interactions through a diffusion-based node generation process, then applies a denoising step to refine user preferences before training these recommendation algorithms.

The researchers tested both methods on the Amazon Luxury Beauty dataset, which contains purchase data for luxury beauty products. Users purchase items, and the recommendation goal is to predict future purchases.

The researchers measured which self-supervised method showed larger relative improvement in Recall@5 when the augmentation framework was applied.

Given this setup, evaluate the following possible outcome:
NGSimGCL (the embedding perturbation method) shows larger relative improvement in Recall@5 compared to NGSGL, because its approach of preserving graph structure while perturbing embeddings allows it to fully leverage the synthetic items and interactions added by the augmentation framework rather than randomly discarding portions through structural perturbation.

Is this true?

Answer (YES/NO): NO